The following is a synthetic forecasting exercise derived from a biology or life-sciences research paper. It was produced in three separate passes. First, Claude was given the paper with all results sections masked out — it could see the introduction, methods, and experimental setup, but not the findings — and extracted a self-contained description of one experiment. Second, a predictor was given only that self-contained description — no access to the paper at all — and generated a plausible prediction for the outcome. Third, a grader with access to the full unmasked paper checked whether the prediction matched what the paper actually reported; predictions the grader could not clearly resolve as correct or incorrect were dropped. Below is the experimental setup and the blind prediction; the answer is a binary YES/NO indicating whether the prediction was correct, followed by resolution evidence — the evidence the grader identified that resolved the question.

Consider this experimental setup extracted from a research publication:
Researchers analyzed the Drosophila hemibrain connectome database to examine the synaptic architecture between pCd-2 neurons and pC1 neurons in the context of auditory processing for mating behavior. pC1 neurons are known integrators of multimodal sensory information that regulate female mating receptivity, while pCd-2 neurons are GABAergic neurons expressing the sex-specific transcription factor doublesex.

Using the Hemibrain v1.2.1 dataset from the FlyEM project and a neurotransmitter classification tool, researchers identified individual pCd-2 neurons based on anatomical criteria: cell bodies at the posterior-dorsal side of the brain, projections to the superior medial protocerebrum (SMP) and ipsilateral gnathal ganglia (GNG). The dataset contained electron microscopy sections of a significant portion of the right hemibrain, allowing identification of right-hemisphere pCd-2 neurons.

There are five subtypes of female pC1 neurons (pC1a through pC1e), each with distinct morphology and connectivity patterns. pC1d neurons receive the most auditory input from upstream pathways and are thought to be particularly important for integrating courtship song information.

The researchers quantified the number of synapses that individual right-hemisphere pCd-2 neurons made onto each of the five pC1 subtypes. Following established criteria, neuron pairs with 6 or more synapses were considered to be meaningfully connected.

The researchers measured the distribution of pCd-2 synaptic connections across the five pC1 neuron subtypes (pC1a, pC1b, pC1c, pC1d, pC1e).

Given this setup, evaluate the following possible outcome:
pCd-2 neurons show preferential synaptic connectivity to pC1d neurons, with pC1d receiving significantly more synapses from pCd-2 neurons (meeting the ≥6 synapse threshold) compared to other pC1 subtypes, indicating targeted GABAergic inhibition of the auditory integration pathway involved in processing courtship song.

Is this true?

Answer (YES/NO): NO